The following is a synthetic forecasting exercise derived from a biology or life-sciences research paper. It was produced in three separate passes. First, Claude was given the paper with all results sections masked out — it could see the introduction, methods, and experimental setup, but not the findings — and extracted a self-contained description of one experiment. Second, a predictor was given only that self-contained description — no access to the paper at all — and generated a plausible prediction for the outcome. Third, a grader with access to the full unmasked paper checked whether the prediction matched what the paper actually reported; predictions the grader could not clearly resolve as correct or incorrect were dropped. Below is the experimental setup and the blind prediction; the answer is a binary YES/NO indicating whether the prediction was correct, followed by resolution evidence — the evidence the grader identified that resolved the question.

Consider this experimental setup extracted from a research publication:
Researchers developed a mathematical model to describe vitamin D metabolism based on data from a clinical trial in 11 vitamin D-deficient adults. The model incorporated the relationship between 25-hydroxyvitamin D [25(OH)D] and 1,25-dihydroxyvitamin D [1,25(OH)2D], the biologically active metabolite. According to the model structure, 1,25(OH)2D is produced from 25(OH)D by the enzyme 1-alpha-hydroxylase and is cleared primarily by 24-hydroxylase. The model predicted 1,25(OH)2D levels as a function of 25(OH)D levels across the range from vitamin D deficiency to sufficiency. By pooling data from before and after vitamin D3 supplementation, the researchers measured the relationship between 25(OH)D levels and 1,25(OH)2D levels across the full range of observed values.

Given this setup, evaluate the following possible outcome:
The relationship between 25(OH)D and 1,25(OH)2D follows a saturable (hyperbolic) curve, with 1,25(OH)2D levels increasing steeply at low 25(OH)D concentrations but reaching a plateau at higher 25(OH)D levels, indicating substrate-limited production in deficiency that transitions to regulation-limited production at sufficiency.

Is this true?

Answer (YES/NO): NO